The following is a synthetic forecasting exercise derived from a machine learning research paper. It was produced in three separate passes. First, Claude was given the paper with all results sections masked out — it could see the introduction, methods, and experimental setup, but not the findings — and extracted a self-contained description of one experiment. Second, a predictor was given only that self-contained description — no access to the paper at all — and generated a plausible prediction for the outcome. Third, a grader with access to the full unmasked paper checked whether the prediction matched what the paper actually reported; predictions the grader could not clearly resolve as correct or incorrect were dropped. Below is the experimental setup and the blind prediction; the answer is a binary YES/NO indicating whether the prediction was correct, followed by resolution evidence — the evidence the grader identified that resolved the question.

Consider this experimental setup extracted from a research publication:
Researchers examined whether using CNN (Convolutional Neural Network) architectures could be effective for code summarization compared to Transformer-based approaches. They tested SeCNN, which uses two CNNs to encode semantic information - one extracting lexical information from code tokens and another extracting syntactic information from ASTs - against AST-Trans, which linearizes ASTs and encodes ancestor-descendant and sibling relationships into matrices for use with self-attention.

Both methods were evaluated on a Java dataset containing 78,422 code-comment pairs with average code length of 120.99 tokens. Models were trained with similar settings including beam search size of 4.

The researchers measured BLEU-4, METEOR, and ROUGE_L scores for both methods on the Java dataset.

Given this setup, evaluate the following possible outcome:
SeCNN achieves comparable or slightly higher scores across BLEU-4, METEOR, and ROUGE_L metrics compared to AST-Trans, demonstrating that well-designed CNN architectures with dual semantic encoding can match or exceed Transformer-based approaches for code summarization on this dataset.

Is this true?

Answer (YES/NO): NO